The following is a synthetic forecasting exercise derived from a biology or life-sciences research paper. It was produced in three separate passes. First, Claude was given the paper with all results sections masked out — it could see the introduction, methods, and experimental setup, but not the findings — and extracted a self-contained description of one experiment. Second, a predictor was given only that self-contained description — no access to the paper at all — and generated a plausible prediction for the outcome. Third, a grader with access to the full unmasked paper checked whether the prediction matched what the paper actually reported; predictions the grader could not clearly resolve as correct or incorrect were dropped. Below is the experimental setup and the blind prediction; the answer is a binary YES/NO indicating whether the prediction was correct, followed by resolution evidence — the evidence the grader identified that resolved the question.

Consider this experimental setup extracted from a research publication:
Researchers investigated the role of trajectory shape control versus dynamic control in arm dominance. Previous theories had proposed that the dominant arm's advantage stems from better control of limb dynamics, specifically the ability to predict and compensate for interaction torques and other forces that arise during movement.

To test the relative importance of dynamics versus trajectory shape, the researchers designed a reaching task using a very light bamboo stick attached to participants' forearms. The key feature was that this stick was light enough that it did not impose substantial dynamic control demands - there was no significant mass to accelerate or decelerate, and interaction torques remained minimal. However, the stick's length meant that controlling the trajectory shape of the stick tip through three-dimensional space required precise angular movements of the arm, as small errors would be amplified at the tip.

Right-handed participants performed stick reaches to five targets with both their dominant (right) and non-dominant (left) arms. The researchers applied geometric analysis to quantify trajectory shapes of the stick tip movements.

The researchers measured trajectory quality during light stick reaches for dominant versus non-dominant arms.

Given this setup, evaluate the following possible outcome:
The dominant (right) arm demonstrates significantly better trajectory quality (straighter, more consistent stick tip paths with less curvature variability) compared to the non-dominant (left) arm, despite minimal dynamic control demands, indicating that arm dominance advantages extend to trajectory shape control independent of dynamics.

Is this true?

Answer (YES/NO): YES